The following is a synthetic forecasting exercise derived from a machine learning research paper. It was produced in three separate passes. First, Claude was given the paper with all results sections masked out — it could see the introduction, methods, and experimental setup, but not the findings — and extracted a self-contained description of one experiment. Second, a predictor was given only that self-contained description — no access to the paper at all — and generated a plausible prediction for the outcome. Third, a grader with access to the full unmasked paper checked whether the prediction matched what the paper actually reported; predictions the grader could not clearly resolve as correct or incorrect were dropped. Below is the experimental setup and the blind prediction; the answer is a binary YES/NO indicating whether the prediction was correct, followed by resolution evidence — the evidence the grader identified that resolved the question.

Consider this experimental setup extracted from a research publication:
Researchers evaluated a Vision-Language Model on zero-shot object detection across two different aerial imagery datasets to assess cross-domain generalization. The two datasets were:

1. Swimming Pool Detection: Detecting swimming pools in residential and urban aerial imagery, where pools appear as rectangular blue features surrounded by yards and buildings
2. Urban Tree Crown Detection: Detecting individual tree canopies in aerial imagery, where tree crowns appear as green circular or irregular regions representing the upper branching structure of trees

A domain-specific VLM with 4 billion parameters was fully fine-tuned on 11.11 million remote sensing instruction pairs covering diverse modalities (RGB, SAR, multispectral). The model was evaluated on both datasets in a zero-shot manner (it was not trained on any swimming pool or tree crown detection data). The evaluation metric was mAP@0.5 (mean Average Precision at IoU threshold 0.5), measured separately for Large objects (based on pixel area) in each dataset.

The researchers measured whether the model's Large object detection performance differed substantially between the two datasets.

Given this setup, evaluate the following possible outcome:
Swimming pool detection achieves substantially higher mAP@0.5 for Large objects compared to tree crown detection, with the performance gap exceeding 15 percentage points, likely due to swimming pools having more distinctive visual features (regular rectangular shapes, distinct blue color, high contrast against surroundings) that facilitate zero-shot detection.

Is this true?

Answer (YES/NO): NO